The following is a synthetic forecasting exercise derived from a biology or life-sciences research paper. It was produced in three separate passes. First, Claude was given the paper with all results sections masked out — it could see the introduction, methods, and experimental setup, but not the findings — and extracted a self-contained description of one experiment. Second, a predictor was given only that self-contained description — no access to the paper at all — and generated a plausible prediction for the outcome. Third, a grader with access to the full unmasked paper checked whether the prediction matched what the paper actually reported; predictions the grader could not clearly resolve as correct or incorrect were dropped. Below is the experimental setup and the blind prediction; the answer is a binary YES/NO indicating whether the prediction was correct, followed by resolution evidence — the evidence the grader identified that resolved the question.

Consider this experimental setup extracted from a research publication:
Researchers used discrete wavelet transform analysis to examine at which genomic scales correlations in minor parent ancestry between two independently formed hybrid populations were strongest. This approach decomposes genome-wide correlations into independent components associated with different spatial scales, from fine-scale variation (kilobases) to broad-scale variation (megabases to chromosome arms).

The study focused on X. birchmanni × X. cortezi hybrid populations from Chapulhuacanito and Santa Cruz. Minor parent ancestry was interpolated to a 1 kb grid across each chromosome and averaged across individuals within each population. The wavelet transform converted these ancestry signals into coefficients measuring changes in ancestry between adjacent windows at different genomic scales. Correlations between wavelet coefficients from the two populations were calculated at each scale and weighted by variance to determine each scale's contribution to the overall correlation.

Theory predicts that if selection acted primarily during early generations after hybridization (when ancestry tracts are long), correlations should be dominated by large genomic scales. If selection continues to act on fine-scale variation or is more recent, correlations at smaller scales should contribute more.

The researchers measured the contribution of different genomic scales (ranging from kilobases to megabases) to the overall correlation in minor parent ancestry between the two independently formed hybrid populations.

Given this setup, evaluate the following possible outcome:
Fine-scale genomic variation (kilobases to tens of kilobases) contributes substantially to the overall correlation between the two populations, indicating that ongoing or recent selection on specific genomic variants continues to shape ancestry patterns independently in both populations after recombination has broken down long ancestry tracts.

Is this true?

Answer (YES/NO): NO